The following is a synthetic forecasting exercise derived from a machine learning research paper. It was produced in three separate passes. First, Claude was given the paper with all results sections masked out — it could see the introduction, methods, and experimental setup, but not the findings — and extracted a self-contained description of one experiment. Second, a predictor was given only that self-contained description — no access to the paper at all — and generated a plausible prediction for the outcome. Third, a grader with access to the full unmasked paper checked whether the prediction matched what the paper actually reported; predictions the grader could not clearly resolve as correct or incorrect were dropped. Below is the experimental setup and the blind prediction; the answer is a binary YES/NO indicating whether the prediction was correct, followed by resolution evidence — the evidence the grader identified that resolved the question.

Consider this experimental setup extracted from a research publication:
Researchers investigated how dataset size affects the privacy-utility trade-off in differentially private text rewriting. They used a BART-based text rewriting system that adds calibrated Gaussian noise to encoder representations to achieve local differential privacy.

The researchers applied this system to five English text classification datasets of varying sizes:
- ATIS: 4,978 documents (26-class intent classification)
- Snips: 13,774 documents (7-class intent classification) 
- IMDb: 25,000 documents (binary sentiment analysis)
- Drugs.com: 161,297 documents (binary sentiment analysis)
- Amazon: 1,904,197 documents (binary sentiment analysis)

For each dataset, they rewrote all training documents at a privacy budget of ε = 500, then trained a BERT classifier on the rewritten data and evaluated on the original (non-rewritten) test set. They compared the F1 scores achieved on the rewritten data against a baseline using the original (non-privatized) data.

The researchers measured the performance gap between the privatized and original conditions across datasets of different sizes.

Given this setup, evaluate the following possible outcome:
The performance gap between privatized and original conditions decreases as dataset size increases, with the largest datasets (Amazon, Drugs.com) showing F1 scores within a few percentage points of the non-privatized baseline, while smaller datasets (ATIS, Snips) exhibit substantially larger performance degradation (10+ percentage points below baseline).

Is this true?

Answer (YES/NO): NO